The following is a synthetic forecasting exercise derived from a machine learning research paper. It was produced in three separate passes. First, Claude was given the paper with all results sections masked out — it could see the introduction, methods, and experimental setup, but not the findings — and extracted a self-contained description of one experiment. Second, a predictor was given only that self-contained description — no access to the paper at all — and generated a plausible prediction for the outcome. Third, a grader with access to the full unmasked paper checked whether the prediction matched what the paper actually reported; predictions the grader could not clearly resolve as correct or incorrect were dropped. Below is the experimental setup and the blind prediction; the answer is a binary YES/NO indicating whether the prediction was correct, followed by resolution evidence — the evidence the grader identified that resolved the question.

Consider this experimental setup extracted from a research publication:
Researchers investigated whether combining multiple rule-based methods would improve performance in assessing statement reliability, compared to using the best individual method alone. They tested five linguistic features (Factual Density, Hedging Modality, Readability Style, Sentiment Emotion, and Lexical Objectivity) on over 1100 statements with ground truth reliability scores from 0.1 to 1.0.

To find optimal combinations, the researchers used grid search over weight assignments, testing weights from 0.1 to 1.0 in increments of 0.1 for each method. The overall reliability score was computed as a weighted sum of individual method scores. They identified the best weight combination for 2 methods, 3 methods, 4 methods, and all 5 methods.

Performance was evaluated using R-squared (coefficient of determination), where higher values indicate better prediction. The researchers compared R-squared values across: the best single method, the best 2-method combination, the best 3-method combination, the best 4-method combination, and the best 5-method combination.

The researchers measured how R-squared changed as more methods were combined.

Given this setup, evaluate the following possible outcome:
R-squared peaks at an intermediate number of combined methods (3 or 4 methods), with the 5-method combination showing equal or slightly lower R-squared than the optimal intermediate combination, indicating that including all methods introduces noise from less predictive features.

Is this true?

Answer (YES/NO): NO